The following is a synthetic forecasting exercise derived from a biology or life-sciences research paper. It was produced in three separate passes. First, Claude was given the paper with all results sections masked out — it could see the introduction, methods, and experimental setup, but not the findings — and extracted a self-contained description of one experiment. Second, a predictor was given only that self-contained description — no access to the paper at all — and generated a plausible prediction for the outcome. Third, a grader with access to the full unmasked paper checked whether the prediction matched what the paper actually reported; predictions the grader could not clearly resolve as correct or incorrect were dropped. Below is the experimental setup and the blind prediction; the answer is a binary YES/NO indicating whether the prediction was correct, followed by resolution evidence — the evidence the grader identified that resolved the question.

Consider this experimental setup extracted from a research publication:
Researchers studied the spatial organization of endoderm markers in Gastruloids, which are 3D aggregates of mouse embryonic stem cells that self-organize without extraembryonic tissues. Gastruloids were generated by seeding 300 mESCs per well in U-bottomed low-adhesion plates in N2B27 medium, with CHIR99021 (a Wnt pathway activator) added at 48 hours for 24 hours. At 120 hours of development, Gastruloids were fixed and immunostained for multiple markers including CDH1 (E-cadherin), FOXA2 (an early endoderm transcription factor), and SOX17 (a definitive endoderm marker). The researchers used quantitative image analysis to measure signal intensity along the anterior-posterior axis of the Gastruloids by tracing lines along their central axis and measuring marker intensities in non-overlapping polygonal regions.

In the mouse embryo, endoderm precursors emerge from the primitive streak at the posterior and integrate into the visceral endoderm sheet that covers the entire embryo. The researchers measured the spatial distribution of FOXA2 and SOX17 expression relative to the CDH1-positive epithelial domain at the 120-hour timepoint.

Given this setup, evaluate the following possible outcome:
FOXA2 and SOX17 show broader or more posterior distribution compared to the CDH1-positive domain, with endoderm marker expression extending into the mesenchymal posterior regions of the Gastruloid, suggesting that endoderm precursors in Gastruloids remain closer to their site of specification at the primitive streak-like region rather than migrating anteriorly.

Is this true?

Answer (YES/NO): NO